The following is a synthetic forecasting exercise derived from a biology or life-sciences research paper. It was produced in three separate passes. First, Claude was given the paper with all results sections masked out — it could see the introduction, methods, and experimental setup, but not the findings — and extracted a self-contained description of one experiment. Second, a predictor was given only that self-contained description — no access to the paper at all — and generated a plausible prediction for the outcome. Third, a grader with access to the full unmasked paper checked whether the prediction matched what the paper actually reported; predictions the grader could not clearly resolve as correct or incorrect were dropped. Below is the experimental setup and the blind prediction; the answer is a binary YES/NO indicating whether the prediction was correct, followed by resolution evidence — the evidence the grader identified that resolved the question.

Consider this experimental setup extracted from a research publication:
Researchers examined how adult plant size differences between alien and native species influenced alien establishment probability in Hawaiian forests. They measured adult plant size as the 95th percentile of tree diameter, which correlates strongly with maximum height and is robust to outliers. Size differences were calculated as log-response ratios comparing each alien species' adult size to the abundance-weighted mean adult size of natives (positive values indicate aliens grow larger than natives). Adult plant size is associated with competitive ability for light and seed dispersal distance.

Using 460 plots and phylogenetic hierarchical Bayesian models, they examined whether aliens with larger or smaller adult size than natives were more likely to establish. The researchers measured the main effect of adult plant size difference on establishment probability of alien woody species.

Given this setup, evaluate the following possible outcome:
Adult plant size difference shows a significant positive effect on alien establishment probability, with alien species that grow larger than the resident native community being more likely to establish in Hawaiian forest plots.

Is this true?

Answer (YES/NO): YES